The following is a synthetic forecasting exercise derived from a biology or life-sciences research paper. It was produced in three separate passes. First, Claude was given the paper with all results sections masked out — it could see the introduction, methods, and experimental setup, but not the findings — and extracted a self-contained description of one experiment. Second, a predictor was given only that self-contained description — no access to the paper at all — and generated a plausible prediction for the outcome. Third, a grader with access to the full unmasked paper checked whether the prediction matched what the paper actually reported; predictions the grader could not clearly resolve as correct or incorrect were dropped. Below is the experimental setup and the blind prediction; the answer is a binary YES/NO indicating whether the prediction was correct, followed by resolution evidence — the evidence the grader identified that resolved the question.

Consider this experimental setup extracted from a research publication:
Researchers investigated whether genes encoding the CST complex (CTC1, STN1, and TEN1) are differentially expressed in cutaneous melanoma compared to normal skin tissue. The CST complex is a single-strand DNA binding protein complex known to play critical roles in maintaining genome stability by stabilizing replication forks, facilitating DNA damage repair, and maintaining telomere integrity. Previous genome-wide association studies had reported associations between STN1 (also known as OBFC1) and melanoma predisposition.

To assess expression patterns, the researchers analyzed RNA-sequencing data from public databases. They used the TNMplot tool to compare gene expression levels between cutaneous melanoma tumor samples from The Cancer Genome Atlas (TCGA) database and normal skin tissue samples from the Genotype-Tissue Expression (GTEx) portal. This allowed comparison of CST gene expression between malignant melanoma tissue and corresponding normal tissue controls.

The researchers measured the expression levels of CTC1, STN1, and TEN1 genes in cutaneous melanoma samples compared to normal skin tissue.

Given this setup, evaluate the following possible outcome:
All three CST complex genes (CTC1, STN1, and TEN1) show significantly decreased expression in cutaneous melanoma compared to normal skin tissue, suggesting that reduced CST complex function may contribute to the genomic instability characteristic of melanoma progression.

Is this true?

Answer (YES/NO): YES